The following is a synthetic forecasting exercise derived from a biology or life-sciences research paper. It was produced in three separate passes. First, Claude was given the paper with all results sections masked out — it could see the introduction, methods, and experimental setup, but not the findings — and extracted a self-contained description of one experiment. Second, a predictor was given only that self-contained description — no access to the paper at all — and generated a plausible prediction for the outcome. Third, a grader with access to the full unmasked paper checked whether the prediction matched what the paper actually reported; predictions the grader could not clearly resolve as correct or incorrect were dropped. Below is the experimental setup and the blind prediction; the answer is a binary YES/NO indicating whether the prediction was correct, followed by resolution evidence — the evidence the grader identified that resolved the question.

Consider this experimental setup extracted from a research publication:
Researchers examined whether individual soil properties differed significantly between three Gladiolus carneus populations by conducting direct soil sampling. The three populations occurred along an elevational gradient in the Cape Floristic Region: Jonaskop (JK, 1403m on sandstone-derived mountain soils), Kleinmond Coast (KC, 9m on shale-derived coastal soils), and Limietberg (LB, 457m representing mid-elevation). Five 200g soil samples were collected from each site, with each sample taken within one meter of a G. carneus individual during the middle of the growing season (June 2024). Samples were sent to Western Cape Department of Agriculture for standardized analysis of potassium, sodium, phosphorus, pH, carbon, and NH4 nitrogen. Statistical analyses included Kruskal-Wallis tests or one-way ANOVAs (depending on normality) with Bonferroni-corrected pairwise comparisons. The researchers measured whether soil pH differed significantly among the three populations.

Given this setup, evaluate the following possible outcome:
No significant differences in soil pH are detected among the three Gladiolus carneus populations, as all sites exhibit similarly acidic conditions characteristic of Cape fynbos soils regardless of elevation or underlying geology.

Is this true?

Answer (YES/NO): NO